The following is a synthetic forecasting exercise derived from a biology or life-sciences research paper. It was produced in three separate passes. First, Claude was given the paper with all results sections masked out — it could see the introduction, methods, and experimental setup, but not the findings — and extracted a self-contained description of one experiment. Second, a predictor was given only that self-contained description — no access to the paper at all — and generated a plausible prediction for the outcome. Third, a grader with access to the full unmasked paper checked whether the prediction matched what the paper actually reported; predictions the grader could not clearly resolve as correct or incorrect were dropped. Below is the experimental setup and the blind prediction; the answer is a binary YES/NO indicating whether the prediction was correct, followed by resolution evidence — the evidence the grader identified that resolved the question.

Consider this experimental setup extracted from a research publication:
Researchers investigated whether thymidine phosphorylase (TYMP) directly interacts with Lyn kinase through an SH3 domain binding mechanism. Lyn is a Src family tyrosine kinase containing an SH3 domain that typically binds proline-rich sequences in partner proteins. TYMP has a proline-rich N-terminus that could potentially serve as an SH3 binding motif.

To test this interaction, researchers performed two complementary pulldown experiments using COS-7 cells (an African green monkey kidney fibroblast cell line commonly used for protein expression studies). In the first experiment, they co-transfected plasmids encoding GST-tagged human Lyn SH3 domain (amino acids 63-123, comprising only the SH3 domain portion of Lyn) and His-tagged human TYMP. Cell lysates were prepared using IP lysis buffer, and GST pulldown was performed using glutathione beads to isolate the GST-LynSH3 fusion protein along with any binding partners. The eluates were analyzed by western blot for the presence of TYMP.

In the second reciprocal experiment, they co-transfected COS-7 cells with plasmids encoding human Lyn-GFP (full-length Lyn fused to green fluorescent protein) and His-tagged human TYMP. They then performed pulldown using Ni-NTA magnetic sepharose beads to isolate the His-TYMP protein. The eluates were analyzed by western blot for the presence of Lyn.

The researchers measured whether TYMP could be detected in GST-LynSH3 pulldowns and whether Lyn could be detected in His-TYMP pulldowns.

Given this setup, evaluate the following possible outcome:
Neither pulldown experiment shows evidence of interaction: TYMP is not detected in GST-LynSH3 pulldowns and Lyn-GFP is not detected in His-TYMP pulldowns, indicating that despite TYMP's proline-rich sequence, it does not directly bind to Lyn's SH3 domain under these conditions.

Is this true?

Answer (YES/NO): NO